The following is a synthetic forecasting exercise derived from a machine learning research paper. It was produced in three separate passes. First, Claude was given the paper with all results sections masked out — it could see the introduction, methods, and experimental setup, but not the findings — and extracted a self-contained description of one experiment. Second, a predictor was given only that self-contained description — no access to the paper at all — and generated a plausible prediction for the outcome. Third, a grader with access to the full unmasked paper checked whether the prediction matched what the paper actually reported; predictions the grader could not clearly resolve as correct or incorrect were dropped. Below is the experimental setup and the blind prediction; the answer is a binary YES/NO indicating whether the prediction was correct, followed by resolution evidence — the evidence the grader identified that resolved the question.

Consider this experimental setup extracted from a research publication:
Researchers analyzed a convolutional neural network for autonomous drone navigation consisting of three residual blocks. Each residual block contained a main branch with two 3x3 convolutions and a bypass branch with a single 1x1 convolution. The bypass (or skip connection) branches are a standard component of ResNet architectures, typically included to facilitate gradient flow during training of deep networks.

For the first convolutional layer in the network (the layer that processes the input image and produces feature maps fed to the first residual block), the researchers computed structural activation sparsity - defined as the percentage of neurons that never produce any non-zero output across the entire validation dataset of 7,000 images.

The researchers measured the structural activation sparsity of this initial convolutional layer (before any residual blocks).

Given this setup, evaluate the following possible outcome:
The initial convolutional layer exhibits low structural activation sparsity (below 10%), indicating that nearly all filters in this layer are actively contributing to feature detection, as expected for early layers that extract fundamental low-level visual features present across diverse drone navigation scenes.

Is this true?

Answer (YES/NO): NO